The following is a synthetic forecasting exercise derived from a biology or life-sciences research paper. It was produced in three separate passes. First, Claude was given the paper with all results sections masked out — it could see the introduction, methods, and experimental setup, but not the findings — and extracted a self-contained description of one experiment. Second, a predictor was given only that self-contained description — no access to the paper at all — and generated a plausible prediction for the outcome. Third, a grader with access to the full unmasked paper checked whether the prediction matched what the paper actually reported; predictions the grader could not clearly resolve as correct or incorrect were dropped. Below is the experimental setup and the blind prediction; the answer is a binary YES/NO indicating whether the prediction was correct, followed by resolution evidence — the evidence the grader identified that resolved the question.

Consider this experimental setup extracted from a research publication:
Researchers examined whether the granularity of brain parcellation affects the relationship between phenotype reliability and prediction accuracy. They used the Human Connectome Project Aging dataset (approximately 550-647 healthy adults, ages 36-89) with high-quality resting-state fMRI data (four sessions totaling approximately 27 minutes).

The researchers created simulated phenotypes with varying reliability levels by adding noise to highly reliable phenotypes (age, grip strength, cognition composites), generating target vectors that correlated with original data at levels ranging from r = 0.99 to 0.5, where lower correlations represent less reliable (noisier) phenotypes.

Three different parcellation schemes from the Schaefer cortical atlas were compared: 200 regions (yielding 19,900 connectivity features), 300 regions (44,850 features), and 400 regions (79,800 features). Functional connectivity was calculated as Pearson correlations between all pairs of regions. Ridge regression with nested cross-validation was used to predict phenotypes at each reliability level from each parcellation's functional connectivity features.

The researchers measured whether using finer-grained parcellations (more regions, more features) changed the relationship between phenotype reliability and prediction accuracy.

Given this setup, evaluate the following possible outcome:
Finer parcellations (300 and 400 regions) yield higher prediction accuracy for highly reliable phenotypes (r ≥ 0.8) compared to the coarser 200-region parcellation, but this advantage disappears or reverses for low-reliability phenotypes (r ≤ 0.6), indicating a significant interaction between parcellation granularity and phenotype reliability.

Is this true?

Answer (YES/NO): NO